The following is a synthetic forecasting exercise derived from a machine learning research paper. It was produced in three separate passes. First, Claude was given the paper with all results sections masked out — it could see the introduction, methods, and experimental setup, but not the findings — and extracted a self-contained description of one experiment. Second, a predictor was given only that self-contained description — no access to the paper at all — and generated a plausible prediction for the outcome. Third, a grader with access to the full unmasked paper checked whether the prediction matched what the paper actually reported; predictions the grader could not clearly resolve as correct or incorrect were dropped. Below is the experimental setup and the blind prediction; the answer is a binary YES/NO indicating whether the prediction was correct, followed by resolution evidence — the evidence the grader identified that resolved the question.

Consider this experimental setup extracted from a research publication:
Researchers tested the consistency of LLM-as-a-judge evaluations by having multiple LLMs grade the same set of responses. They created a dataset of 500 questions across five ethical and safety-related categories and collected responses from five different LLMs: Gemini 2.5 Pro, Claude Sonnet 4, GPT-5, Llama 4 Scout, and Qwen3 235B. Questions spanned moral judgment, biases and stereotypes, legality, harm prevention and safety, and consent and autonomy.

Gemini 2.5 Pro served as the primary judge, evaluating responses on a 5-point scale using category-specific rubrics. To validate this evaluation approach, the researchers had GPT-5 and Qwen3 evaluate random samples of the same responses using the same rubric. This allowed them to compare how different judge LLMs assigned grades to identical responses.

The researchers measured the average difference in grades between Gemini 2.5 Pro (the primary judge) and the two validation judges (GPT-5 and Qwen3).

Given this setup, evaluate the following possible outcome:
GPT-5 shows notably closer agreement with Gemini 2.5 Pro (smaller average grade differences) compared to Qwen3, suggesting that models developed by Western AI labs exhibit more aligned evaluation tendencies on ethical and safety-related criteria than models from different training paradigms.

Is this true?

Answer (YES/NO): NO